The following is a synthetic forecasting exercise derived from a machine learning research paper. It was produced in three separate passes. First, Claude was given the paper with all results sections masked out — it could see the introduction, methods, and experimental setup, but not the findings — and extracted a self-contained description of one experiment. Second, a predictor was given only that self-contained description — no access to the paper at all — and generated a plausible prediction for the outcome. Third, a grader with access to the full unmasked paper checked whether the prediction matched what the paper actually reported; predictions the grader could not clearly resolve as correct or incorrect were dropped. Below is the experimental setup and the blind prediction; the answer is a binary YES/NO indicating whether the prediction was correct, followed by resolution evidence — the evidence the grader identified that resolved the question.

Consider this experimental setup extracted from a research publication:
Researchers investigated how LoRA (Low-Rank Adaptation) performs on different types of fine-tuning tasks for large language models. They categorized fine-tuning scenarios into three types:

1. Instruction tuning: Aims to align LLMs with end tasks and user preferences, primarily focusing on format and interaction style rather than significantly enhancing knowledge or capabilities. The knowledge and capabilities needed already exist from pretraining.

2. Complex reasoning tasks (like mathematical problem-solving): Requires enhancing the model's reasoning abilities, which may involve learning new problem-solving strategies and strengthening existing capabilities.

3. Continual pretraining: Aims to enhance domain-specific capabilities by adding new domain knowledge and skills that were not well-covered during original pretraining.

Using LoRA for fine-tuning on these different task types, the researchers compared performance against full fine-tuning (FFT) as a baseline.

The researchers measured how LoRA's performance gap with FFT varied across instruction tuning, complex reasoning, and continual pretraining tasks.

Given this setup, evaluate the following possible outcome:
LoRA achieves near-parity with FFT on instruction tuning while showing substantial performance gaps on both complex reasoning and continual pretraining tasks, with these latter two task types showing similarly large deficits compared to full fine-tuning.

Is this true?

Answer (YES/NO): NO